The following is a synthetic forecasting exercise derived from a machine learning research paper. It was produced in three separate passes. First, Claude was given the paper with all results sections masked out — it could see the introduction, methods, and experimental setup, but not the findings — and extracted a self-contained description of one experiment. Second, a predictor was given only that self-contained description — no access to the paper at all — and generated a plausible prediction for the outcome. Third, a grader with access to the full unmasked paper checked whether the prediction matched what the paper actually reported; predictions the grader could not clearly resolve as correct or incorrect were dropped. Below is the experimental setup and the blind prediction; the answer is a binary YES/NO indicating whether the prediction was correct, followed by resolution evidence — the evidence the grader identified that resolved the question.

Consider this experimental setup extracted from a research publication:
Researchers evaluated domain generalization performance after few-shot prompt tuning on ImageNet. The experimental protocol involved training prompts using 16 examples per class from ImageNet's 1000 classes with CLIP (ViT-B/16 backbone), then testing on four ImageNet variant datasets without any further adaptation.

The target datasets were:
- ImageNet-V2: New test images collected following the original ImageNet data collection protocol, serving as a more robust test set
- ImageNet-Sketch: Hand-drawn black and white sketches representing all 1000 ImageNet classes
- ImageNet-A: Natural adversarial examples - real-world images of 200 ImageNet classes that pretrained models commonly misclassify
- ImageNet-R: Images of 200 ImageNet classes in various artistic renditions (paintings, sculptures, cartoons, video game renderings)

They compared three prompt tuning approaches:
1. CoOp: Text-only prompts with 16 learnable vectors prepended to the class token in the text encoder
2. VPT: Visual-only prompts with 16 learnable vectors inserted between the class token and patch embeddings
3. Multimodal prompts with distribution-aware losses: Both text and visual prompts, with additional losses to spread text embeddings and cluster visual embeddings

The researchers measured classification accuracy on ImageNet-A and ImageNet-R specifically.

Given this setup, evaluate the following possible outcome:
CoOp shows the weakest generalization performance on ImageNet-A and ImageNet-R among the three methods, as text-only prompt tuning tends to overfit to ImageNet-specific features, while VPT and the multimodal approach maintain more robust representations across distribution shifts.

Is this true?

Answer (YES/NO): NO